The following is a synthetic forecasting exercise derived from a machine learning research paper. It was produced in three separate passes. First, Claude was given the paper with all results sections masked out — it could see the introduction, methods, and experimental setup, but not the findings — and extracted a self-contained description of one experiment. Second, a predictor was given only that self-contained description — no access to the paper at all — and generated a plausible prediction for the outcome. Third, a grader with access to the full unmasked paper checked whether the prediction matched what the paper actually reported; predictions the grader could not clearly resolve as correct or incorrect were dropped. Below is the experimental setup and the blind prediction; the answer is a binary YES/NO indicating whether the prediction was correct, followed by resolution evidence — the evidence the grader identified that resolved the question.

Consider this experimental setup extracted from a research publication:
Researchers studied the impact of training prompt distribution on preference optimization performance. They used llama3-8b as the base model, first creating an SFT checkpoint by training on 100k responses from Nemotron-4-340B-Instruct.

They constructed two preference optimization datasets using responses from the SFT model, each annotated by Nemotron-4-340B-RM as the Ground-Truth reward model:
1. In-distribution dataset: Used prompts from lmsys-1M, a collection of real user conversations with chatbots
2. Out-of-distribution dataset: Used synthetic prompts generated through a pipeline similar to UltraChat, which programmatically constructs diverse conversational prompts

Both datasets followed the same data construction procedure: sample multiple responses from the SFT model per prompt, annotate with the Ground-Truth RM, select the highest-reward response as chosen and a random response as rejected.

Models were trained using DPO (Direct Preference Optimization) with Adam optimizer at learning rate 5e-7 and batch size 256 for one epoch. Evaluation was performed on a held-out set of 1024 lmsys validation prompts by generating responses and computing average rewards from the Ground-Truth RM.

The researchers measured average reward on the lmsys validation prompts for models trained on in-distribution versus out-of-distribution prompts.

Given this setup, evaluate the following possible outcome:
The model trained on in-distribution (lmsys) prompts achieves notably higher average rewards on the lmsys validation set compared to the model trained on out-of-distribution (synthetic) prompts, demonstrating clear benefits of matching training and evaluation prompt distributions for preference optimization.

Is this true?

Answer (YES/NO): YES